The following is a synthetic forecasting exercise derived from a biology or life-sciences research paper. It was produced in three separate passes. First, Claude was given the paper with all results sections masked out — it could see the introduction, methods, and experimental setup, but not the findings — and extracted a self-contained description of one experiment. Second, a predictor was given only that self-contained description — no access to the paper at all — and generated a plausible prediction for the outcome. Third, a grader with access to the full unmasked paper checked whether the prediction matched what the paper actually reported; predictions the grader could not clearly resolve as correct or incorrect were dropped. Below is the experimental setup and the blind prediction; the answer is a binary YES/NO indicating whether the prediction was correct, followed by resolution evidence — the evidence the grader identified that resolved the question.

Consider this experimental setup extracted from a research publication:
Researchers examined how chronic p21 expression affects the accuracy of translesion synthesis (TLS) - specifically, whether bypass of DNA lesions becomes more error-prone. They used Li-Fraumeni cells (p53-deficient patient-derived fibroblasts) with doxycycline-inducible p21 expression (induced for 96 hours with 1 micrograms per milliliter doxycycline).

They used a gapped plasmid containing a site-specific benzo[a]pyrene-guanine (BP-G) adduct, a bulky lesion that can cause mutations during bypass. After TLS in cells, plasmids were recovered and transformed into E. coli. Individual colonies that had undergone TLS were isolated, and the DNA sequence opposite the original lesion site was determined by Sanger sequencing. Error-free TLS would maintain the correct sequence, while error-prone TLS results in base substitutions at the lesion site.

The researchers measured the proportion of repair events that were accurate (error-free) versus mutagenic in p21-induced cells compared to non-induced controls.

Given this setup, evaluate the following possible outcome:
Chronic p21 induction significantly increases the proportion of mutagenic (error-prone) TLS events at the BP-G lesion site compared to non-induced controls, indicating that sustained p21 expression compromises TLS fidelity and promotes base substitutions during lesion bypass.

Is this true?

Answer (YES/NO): YES